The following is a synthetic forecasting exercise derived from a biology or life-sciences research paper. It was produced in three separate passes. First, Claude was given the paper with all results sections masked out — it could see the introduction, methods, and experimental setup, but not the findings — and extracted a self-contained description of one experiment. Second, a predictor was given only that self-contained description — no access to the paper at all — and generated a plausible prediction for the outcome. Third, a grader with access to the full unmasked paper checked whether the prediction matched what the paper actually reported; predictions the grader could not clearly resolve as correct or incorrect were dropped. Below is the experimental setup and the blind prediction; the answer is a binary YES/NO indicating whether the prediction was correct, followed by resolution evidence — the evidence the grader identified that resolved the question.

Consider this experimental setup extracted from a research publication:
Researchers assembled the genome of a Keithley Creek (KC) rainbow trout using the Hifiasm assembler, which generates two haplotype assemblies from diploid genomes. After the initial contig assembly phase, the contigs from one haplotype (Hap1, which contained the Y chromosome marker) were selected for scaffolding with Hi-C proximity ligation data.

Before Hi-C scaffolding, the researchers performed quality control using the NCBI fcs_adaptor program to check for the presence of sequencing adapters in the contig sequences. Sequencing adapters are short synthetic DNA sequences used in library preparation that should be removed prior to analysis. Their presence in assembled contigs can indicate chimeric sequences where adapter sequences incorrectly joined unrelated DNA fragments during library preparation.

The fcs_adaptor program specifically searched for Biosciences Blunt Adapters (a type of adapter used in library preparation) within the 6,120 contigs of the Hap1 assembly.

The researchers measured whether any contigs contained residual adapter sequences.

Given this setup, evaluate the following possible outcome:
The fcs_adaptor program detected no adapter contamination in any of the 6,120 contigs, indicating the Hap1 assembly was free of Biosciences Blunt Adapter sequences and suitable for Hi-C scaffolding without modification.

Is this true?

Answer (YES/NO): NO